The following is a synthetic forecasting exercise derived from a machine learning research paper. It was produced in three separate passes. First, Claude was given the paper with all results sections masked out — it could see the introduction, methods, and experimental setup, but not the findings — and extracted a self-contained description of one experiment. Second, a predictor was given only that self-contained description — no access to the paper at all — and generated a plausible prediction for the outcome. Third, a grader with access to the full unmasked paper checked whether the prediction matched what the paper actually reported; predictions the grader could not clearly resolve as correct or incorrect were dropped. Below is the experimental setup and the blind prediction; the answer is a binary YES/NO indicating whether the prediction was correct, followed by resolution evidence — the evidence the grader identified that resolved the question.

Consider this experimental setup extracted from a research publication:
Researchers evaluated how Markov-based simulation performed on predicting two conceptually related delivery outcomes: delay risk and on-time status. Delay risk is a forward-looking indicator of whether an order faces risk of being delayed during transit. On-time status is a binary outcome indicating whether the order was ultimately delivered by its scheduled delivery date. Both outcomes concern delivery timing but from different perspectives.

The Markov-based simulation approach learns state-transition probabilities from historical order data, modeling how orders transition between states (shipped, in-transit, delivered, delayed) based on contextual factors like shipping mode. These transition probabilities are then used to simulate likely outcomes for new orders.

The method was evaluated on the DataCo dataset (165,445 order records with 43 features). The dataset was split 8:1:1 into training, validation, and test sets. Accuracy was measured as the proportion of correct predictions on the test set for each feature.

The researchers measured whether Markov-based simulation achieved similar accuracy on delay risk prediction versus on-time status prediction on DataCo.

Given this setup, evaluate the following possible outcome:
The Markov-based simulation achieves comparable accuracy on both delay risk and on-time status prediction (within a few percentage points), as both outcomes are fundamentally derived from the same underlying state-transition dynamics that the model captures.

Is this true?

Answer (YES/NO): YES